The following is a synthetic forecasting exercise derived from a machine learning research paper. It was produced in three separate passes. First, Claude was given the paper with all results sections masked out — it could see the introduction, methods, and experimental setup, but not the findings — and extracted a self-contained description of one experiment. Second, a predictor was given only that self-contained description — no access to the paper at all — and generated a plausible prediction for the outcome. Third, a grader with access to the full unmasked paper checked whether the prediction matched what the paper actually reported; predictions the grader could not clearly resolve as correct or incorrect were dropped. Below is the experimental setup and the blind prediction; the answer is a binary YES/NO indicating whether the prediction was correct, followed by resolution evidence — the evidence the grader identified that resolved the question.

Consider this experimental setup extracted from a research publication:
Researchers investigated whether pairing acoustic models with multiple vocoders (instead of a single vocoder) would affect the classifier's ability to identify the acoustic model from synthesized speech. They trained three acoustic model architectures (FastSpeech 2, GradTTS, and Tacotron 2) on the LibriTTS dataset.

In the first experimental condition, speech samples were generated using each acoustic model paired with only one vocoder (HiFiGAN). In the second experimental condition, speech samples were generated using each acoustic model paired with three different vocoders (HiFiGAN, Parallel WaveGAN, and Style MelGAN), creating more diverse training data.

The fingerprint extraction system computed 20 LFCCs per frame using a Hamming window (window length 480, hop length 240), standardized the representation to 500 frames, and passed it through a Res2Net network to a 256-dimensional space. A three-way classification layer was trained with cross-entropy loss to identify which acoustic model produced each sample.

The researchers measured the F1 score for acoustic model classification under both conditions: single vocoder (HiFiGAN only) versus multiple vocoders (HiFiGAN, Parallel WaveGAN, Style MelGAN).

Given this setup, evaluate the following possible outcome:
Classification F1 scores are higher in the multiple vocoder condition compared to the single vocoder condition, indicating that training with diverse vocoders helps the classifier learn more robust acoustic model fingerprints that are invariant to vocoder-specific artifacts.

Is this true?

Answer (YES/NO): NO